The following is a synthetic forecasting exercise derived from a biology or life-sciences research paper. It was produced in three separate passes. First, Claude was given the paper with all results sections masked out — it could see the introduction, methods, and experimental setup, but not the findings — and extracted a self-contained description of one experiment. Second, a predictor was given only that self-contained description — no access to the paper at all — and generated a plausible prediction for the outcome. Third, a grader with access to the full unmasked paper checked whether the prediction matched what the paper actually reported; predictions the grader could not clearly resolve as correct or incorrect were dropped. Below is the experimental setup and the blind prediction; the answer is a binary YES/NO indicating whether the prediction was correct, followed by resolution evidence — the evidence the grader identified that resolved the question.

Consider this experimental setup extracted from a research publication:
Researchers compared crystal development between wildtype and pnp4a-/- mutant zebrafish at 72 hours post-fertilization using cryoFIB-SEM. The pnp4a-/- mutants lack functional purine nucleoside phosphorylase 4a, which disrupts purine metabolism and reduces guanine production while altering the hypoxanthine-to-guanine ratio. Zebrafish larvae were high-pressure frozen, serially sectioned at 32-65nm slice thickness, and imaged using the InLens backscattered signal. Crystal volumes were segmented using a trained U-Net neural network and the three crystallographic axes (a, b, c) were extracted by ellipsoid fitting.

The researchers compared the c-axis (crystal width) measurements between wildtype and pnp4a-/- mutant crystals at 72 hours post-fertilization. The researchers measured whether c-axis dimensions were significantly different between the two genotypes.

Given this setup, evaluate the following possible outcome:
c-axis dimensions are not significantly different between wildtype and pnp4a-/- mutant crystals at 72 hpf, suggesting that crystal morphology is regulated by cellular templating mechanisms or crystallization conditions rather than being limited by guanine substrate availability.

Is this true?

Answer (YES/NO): YES